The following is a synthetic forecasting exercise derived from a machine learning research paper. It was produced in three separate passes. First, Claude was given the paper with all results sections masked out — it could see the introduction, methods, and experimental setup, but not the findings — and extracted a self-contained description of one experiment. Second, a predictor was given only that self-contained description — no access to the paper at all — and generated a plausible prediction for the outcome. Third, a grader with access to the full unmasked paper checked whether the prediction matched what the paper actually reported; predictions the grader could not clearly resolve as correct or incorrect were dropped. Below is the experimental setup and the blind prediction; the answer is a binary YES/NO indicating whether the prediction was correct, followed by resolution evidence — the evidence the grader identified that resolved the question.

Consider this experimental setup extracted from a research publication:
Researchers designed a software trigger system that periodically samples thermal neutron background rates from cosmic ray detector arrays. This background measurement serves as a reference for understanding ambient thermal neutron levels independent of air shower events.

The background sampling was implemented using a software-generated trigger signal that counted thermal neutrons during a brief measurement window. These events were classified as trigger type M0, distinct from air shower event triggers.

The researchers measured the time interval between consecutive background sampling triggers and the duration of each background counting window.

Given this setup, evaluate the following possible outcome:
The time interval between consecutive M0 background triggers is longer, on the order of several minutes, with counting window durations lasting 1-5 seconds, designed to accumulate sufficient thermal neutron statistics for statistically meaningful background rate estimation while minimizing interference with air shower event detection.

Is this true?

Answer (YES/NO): NO